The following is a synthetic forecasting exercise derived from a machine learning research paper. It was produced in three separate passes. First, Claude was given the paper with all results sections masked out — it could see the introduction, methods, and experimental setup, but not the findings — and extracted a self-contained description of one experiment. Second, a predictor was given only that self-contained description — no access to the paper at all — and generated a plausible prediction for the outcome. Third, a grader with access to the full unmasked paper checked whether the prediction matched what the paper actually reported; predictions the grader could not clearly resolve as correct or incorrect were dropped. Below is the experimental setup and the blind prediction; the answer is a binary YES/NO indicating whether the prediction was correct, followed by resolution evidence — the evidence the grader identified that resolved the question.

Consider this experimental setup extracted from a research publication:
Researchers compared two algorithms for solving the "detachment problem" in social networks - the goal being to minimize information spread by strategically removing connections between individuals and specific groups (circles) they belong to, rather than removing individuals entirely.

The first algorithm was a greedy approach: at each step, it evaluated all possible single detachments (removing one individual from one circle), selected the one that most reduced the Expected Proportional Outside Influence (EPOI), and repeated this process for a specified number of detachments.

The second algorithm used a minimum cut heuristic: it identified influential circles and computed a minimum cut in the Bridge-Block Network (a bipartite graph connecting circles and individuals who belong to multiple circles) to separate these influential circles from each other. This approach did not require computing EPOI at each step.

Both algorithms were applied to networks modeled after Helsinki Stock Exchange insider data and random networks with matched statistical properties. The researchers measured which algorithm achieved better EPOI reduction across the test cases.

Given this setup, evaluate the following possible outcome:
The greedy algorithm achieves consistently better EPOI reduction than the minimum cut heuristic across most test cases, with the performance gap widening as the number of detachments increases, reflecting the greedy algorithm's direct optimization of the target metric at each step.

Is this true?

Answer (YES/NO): NO